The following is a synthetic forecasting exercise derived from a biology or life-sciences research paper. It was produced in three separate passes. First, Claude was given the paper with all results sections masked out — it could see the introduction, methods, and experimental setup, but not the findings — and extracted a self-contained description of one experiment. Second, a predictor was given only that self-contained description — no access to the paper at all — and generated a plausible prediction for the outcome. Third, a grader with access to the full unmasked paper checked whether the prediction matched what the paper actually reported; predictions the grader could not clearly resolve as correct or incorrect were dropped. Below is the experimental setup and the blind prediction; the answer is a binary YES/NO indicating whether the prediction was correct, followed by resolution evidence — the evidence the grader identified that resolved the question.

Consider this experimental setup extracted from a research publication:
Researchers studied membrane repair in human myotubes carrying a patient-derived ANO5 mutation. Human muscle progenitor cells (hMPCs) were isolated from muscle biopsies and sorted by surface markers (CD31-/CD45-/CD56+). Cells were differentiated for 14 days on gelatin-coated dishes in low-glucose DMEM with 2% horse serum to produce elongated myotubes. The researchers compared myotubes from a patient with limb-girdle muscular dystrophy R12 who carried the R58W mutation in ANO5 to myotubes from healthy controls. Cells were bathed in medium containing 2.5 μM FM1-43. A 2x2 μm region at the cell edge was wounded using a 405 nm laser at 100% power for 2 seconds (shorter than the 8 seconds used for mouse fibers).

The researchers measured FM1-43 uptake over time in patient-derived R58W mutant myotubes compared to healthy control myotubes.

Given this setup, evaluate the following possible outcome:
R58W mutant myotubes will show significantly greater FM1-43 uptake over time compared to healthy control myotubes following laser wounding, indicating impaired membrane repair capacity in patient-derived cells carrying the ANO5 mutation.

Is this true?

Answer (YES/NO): YES